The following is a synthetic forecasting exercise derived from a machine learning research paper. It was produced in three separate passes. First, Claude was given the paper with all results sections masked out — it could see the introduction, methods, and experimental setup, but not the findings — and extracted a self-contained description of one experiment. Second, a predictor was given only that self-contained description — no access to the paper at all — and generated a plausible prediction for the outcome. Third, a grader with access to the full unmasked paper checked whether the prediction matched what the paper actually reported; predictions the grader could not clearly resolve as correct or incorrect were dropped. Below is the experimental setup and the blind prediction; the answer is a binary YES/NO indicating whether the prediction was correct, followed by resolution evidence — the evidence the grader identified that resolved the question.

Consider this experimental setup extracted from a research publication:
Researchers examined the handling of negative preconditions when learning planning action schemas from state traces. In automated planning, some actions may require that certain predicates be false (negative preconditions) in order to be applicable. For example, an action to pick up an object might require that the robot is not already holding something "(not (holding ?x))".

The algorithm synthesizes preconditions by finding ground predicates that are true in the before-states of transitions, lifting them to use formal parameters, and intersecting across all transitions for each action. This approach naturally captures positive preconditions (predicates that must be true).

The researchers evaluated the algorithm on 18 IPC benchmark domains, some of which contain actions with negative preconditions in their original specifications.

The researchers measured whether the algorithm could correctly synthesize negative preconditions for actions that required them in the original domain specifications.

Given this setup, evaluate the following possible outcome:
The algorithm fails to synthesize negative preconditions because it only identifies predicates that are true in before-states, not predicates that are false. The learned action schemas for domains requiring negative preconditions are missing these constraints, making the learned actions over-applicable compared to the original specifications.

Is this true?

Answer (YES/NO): YES